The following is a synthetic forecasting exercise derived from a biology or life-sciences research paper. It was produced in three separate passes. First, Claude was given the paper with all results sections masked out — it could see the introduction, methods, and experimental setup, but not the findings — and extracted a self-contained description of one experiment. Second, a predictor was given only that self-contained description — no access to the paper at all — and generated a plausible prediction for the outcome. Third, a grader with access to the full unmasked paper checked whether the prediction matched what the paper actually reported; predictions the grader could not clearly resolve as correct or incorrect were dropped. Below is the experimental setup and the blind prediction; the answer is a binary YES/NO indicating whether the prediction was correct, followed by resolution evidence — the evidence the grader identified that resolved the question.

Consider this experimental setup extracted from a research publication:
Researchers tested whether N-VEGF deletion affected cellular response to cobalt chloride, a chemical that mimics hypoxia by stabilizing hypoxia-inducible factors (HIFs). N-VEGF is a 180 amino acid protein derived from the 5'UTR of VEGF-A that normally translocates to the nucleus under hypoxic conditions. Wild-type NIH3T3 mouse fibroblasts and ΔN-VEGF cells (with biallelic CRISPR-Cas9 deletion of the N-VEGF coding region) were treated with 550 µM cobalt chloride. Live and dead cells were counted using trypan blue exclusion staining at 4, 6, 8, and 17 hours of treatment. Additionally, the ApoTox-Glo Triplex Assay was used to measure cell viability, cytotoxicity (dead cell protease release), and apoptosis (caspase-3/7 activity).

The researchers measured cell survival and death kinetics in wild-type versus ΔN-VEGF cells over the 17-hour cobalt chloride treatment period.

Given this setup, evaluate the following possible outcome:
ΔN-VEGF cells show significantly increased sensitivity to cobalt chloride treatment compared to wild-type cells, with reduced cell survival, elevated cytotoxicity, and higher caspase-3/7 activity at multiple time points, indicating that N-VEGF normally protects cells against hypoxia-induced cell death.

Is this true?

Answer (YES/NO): NO